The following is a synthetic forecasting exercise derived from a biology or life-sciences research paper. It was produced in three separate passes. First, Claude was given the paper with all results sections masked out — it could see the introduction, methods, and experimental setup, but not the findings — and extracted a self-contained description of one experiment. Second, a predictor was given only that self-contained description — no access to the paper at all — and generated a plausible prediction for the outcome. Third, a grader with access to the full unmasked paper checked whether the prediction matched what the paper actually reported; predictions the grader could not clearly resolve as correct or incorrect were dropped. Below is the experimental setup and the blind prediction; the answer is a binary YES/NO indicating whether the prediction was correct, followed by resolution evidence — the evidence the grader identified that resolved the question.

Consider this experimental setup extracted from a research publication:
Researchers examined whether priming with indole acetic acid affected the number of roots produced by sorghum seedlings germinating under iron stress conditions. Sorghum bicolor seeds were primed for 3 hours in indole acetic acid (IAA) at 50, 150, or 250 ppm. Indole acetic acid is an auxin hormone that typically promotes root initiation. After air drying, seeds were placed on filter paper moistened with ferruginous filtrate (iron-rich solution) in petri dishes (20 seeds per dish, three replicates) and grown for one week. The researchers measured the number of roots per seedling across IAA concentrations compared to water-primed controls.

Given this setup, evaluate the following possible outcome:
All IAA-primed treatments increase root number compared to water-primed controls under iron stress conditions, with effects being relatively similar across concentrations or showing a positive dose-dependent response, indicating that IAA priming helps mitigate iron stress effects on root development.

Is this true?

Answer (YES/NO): NO